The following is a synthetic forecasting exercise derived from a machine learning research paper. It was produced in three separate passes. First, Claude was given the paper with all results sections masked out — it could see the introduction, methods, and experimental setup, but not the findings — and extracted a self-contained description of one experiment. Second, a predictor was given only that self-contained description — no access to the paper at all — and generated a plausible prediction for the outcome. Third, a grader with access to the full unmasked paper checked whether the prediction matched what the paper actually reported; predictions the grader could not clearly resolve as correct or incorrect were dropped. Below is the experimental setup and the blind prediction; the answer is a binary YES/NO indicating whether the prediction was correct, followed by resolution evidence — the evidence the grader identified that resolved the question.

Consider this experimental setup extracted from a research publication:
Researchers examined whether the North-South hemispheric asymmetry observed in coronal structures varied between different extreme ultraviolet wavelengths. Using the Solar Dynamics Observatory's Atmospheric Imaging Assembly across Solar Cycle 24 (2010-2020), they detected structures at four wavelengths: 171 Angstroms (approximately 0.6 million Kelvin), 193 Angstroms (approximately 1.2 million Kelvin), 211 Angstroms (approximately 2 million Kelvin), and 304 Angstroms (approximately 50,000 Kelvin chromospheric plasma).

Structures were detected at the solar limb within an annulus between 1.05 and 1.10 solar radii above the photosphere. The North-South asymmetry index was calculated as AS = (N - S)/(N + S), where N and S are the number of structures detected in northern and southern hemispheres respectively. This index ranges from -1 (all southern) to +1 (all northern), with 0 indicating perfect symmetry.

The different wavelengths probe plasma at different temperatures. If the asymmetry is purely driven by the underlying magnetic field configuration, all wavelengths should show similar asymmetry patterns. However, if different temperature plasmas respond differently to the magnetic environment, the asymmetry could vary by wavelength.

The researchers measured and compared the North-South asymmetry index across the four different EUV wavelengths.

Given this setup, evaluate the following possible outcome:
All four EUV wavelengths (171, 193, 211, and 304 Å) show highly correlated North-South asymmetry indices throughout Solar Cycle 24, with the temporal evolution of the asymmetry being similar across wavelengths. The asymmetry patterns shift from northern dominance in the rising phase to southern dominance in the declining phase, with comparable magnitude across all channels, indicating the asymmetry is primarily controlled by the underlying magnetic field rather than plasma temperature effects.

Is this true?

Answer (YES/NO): NO